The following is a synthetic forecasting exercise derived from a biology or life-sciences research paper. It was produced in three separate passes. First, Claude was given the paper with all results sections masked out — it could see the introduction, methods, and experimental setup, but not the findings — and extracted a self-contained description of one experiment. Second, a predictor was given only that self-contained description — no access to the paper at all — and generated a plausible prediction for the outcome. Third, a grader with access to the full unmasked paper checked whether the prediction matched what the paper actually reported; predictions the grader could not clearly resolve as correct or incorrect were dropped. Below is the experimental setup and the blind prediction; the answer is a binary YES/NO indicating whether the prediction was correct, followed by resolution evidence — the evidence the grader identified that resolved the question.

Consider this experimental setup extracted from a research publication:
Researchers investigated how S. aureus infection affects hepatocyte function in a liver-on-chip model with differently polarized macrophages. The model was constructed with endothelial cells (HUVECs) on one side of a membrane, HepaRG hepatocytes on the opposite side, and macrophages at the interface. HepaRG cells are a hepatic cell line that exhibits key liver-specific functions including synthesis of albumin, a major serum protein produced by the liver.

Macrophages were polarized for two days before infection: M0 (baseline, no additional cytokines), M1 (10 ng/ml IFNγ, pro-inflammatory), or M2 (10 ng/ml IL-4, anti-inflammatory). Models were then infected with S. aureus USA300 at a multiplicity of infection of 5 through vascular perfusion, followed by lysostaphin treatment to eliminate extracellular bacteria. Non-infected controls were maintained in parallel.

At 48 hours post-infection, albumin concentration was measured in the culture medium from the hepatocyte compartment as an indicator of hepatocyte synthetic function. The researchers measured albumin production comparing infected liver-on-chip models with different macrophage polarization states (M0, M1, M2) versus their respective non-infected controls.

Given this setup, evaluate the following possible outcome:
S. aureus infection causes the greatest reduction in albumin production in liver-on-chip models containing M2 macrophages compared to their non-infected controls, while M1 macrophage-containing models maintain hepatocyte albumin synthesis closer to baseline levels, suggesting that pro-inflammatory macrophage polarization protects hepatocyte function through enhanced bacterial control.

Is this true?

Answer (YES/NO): YES